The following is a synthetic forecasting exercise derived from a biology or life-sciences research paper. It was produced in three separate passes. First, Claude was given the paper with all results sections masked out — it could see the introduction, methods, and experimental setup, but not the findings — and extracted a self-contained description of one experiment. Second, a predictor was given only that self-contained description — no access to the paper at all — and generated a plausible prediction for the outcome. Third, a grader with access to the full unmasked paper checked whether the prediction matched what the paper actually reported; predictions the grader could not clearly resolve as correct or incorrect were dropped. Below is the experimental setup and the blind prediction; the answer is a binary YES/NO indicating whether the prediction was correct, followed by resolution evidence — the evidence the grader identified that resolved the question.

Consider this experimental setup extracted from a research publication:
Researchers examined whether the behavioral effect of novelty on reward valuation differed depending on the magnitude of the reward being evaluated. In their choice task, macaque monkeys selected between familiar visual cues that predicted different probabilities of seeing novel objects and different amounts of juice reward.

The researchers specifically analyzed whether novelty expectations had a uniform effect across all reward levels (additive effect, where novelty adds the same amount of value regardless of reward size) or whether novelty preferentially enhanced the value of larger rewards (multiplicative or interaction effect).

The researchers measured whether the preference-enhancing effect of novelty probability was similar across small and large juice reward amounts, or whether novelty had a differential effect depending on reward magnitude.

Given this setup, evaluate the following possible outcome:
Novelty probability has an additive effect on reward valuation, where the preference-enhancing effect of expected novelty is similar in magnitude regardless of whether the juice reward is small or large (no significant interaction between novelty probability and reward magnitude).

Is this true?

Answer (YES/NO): NO